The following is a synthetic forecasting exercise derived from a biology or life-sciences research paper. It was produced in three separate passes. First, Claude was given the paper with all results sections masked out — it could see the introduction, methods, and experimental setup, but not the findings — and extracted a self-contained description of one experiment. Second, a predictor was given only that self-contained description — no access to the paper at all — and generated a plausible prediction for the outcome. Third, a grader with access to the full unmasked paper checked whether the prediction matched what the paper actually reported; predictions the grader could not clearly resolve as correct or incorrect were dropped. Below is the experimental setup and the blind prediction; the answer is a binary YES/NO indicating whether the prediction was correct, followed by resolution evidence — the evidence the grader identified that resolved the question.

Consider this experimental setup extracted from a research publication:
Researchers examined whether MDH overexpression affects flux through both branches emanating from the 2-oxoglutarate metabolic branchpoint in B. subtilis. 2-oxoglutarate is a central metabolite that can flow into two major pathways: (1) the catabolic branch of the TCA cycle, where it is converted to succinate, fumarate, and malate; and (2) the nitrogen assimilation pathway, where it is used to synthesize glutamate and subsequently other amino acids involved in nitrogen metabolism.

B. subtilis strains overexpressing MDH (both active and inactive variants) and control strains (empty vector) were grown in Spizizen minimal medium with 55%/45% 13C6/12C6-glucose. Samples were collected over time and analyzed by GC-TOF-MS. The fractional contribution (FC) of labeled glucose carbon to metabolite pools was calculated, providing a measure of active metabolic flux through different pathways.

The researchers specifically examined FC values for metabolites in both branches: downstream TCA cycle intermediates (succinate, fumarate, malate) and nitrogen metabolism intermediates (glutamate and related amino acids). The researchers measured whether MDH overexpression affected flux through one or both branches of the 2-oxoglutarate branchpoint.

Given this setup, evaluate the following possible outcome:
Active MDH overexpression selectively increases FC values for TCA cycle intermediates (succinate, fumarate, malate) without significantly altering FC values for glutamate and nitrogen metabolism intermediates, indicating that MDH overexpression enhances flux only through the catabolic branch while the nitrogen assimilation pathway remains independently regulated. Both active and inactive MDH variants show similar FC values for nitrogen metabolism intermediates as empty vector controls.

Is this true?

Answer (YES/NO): NO